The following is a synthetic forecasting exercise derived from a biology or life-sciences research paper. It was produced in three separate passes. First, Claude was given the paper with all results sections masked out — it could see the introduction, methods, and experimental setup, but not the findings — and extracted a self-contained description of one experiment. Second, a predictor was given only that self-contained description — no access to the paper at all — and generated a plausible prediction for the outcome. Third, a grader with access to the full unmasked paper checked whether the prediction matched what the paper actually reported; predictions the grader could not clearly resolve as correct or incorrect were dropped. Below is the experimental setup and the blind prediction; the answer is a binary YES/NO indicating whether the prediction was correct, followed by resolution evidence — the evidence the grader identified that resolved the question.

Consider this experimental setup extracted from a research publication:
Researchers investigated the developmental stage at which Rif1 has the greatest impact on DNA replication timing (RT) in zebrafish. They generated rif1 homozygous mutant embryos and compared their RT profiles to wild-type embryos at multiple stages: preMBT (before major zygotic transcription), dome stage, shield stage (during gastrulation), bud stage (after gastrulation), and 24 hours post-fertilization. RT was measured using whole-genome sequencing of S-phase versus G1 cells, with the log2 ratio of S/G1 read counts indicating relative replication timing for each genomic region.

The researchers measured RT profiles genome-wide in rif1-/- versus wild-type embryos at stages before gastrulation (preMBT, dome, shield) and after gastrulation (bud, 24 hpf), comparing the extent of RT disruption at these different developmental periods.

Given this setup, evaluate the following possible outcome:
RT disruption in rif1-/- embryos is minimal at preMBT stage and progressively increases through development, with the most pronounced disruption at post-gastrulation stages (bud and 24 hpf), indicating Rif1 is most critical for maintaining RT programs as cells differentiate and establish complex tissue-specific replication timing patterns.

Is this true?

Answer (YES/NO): YES